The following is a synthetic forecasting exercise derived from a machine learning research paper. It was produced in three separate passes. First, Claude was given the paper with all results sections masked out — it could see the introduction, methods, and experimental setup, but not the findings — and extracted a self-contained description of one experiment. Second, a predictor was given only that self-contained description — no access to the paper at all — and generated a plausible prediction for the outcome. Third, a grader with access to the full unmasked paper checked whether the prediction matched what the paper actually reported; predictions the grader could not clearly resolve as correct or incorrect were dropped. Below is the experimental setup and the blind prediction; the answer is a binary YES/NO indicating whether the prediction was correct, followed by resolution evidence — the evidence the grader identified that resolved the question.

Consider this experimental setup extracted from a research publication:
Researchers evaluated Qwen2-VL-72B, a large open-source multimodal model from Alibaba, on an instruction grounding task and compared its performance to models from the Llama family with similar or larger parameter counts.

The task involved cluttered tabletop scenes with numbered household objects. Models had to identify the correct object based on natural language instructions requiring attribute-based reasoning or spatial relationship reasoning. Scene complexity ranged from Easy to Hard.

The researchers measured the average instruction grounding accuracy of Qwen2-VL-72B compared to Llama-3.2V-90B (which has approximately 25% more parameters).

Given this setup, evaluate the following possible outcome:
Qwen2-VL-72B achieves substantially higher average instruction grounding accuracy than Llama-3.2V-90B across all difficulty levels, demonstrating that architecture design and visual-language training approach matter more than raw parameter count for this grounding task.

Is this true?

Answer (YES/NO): NO